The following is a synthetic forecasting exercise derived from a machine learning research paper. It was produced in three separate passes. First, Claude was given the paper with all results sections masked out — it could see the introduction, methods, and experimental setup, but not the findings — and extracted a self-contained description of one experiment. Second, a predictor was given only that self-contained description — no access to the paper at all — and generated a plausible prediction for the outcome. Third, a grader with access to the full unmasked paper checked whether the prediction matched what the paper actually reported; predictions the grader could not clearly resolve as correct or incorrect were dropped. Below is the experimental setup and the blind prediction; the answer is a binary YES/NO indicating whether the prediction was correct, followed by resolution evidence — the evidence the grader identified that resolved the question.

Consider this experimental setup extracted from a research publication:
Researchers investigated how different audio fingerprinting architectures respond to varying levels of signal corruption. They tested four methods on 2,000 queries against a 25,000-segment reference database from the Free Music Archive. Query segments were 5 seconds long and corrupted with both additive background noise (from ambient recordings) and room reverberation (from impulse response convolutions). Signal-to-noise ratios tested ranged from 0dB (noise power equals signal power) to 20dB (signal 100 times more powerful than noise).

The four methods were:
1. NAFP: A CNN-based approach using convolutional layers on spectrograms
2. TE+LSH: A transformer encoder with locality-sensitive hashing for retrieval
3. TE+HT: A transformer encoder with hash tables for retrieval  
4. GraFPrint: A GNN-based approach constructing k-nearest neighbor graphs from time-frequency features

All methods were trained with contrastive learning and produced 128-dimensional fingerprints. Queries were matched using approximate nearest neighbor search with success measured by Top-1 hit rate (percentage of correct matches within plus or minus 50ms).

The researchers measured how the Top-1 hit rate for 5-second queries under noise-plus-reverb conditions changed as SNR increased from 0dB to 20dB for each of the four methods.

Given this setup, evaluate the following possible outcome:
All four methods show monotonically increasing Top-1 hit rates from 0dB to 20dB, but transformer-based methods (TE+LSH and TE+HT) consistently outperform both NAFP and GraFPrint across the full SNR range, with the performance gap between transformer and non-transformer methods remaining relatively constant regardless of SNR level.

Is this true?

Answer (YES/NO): NO